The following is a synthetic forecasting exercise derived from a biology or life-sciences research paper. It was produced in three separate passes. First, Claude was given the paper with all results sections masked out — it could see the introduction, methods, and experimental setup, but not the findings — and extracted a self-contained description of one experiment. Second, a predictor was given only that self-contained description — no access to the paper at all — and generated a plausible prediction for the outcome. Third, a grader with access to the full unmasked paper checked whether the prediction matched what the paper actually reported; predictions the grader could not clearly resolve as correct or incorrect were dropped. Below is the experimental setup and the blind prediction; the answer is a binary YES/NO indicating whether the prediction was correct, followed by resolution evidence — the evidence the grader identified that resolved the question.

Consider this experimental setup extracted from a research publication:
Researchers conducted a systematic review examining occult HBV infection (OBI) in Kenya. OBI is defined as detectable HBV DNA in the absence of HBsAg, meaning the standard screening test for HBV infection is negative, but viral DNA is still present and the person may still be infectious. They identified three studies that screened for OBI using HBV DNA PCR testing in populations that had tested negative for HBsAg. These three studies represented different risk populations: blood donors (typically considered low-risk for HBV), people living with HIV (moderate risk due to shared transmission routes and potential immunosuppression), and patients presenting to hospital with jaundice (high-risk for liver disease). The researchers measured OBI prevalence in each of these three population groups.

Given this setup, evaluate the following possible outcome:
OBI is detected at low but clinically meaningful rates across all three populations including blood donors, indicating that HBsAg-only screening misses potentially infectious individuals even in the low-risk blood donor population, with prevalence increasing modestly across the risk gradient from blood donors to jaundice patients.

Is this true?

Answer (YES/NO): NO